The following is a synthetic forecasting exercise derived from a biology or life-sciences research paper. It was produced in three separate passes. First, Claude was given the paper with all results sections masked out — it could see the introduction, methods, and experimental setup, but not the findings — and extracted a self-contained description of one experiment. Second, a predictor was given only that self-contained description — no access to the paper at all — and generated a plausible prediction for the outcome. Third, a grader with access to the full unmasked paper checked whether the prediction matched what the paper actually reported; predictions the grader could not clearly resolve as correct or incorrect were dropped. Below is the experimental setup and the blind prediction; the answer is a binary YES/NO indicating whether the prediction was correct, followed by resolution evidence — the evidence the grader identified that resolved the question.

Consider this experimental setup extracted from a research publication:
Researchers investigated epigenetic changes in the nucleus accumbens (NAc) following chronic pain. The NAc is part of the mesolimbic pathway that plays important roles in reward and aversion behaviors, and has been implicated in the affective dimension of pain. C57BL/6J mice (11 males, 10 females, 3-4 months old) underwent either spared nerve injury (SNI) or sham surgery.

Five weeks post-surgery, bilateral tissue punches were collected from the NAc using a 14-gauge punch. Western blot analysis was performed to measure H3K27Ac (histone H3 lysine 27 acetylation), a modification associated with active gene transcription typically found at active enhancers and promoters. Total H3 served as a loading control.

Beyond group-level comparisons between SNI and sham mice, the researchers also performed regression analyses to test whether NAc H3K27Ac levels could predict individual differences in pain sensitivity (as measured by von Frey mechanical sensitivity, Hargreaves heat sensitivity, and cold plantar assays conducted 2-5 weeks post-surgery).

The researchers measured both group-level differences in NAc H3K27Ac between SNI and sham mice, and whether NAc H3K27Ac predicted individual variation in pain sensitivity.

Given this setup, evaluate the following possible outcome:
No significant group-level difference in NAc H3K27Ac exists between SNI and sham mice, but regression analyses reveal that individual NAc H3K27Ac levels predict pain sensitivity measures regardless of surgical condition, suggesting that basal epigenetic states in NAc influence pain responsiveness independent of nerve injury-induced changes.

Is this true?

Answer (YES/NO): NO